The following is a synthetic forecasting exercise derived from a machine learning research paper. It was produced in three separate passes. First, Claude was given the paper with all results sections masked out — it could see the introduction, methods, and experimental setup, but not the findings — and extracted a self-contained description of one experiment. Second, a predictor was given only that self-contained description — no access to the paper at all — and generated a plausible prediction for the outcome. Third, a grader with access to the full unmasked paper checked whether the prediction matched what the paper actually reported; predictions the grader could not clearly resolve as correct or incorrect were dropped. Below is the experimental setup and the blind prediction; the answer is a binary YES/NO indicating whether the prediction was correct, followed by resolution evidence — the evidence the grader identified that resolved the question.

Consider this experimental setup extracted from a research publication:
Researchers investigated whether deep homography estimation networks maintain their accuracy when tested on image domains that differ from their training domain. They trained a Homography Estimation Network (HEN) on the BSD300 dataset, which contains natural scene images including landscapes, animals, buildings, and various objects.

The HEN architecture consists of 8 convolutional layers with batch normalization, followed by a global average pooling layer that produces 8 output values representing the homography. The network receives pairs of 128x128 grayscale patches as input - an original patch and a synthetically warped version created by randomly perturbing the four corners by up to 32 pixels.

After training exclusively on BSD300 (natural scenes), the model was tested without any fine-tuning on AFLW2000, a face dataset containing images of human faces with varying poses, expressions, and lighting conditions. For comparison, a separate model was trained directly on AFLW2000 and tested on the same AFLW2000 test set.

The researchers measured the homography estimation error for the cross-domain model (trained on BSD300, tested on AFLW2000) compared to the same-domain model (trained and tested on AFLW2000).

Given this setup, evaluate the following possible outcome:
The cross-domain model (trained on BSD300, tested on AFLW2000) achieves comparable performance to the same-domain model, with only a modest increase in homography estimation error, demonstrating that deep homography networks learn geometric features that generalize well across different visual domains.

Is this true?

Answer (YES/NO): YES